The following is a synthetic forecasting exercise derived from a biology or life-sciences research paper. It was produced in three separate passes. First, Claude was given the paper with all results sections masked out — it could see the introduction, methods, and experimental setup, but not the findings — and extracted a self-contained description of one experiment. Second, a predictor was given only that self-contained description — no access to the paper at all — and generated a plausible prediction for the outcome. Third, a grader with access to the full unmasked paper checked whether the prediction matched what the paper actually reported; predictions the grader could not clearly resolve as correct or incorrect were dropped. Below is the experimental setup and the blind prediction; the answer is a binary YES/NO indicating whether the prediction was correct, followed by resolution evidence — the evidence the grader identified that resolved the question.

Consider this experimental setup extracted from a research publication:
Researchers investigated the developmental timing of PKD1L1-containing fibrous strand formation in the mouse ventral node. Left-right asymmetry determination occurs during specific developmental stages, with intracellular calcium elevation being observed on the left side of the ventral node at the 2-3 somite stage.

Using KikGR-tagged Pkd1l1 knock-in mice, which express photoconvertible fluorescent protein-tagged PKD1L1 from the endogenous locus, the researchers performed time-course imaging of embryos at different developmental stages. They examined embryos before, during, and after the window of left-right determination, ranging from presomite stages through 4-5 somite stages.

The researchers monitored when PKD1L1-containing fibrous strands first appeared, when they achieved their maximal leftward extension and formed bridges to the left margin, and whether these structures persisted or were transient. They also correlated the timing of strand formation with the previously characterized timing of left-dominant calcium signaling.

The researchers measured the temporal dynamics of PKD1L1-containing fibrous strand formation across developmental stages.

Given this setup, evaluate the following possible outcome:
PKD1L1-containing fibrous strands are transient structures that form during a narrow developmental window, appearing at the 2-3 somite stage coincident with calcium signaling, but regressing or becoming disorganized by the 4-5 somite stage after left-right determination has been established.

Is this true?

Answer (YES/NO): NO